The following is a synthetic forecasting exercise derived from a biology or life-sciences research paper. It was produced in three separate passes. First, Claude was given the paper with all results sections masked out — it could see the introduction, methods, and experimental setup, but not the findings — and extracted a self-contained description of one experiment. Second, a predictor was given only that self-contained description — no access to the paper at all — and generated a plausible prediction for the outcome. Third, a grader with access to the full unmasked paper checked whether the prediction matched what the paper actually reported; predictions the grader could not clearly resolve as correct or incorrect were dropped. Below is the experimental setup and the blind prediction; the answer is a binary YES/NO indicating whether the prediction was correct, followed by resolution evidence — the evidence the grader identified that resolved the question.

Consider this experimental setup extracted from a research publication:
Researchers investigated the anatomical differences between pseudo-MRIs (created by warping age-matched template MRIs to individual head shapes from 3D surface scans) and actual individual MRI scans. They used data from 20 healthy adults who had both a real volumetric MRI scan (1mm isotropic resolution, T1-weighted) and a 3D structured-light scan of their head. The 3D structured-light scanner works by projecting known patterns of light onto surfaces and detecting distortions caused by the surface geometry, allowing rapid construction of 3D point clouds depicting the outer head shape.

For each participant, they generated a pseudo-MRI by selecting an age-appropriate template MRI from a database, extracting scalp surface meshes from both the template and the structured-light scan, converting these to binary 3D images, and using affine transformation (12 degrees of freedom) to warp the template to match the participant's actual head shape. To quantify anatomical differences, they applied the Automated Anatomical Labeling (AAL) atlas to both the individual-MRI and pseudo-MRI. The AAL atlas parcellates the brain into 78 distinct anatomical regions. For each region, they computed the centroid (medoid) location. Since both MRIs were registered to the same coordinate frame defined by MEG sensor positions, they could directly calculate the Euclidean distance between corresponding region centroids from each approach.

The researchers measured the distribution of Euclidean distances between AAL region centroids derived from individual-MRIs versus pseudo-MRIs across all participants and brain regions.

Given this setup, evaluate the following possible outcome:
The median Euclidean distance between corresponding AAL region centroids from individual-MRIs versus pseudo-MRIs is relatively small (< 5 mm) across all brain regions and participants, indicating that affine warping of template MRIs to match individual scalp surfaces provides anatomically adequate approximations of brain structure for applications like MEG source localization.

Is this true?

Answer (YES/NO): YES